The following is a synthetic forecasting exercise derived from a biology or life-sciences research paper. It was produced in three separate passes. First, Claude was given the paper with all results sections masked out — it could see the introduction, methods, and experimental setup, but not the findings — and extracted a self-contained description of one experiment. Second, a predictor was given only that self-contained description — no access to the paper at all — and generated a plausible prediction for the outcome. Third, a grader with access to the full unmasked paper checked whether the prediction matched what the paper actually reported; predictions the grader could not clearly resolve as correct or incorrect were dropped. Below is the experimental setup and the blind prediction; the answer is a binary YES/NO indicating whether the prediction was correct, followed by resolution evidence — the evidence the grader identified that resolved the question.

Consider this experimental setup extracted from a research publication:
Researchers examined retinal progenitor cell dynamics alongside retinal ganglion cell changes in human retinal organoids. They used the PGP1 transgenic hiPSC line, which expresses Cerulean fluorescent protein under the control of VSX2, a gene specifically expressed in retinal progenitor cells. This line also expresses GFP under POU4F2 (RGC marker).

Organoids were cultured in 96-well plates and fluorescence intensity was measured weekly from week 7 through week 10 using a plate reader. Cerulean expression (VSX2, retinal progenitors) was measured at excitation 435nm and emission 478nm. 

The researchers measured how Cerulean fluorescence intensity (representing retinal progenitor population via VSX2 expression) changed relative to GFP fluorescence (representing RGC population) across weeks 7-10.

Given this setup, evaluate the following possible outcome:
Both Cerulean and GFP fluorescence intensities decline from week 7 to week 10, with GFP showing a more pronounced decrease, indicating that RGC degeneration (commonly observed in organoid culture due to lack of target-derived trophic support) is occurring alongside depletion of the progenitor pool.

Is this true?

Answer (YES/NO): NO